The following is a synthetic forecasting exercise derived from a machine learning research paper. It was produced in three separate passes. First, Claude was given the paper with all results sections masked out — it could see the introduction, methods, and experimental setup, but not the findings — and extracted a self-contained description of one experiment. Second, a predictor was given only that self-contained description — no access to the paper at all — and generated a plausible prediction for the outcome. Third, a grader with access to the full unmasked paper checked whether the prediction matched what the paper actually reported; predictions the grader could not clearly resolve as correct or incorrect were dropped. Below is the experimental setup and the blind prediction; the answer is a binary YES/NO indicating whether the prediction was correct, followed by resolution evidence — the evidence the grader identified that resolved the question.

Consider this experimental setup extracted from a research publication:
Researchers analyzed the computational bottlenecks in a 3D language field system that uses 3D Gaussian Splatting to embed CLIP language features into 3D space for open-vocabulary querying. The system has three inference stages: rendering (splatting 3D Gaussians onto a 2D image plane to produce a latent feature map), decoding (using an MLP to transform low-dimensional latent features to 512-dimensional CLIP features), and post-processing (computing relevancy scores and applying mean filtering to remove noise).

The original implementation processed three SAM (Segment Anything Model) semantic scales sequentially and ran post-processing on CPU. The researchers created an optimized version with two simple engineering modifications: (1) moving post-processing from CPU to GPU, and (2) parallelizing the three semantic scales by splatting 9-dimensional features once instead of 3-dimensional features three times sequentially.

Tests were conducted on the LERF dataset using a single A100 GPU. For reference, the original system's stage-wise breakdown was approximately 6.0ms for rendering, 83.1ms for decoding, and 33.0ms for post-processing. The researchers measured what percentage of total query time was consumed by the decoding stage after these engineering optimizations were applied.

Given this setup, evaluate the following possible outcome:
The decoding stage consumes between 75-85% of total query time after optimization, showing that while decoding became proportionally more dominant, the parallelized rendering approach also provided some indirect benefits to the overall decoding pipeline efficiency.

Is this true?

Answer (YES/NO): NO